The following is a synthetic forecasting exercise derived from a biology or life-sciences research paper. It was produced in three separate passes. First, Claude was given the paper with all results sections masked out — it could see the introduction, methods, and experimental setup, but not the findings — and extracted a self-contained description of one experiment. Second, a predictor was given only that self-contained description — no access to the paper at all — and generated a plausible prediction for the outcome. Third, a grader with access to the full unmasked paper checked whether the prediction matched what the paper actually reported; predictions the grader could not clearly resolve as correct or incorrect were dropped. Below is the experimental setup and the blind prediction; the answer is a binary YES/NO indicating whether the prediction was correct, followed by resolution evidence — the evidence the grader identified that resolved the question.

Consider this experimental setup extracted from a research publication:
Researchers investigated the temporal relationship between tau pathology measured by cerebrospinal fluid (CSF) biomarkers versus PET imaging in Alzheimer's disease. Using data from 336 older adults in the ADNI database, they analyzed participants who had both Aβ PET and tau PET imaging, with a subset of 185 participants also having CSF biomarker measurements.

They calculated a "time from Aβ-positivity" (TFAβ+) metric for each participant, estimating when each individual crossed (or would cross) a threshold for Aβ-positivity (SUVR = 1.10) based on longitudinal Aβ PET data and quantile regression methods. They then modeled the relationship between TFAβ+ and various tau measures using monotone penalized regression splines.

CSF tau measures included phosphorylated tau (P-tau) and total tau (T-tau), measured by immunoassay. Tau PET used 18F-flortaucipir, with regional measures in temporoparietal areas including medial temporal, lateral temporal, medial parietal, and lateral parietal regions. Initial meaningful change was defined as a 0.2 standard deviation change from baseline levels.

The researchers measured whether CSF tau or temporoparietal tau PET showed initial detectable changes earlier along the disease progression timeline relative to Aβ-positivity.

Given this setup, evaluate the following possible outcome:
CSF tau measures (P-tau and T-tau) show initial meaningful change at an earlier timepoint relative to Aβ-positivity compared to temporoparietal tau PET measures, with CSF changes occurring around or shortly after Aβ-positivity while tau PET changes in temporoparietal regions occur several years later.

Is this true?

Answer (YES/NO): NO